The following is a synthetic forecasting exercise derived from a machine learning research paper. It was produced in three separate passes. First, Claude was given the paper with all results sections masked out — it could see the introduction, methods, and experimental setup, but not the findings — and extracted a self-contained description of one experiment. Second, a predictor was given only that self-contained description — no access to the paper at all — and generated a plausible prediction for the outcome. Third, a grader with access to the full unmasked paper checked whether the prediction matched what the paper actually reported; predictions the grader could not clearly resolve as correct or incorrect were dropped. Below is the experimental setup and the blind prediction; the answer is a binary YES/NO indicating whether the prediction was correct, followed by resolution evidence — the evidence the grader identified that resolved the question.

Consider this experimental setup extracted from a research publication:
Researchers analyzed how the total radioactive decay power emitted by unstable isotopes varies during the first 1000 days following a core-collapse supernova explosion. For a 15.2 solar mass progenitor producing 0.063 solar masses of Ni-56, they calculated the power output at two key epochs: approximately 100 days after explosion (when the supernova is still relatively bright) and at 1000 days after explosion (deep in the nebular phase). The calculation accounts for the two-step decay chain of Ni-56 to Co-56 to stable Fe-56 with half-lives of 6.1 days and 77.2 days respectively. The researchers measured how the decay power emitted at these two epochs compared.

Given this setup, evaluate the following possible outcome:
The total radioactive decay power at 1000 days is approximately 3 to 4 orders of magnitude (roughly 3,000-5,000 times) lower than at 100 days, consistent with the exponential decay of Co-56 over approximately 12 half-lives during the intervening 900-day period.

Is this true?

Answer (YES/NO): NO